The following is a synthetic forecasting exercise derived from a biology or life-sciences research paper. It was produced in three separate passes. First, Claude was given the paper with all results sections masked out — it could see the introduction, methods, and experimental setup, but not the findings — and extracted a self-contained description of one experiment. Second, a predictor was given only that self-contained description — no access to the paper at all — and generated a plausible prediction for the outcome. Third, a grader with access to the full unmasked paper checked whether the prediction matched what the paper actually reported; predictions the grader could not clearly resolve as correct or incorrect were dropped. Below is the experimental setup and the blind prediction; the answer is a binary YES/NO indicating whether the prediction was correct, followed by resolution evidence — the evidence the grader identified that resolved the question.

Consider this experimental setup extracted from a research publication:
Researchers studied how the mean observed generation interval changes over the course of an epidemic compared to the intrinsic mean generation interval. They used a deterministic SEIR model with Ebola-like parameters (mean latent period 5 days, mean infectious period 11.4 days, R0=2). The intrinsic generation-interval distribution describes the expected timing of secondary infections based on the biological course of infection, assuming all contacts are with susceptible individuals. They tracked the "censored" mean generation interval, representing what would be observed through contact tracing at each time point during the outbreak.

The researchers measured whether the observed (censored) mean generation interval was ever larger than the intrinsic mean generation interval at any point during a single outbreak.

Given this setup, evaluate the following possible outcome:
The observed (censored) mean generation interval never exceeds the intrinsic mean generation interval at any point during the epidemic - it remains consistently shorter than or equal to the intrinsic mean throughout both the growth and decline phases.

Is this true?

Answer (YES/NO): YES